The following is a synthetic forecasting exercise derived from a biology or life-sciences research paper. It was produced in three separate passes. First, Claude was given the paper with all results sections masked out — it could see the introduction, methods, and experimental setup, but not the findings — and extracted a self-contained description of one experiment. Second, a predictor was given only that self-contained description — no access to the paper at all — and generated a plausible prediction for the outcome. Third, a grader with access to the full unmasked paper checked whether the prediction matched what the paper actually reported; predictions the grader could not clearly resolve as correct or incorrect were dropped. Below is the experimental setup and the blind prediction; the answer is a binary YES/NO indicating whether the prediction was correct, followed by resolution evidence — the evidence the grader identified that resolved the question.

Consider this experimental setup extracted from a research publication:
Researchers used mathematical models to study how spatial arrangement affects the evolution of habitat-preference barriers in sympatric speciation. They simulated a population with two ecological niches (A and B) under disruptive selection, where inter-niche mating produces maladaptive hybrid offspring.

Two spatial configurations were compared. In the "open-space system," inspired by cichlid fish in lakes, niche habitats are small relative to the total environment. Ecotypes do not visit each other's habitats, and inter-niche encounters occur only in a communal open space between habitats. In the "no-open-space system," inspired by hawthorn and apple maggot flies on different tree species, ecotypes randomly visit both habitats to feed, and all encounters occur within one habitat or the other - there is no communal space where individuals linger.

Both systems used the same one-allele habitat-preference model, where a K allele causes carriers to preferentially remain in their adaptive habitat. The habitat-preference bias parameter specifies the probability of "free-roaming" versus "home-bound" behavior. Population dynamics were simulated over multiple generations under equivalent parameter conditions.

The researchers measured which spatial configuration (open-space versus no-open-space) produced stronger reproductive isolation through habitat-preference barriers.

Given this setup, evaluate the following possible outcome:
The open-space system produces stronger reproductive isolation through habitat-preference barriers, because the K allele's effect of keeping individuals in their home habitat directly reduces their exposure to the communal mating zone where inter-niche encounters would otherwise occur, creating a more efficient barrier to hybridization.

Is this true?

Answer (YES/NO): YES